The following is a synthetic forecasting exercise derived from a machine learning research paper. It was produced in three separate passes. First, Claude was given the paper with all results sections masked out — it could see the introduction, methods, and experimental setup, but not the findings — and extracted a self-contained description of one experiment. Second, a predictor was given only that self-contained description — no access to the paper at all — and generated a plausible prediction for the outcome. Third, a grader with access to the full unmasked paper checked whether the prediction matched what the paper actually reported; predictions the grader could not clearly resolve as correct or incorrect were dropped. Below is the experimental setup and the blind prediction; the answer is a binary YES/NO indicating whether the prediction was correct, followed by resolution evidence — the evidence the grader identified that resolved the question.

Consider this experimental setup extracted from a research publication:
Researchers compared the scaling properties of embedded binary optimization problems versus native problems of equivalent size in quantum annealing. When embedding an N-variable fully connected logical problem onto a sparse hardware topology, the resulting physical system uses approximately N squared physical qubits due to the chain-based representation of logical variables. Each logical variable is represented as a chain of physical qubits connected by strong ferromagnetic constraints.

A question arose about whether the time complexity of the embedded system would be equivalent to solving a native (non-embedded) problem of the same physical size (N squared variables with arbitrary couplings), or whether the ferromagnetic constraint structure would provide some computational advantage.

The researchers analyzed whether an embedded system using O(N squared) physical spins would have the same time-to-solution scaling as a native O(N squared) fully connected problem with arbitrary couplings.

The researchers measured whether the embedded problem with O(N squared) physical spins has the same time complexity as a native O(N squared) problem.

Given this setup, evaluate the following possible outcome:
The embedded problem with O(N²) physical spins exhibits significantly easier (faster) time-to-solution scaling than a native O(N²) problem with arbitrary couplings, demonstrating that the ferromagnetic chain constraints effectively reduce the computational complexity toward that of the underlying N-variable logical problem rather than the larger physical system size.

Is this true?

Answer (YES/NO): YES